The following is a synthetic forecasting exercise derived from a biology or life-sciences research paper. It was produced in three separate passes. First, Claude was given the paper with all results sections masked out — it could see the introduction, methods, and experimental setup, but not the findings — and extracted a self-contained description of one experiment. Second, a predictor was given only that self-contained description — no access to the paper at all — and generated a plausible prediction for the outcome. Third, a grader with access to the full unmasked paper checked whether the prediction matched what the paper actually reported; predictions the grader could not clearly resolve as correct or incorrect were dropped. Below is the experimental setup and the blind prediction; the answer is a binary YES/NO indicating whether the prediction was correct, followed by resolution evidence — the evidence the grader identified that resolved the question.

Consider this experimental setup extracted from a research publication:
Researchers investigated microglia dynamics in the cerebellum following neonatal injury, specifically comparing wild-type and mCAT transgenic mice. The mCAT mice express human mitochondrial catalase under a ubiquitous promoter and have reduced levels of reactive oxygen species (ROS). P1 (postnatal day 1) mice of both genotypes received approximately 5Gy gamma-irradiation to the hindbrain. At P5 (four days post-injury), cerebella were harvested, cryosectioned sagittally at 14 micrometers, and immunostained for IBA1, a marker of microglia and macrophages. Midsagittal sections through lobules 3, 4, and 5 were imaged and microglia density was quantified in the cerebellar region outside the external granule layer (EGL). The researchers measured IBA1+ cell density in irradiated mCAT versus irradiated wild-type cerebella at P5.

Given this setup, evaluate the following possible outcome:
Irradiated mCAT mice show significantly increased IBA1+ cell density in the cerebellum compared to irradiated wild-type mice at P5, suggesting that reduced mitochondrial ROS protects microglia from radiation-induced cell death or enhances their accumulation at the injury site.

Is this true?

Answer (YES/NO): NO